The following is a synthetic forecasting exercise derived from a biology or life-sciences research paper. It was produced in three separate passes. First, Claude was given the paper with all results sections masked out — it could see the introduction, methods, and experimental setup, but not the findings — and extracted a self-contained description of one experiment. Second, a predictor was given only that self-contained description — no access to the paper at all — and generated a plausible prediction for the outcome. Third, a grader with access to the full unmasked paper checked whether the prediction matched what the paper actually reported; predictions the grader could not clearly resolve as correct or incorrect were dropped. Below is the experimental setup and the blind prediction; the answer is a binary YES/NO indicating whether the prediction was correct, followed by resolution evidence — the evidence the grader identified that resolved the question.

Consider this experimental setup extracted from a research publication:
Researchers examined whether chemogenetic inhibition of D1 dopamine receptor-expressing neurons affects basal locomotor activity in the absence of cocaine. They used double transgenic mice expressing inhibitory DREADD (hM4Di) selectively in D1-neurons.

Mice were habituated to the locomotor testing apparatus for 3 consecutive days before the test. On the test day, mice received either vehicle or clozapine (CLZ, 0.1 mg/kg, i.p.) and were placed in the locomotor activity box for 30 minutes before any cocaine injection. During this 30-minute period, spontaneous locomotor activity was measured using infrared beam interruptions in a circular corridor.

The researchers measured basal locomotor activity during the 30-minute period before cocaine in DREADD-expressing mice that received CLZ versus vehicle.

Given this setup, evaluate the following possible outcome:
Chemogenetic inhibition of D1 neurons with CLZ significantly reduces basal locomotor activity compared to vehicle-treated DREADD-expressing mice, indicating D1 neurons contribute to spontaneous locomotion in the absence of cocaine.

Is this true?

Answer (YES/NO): YES